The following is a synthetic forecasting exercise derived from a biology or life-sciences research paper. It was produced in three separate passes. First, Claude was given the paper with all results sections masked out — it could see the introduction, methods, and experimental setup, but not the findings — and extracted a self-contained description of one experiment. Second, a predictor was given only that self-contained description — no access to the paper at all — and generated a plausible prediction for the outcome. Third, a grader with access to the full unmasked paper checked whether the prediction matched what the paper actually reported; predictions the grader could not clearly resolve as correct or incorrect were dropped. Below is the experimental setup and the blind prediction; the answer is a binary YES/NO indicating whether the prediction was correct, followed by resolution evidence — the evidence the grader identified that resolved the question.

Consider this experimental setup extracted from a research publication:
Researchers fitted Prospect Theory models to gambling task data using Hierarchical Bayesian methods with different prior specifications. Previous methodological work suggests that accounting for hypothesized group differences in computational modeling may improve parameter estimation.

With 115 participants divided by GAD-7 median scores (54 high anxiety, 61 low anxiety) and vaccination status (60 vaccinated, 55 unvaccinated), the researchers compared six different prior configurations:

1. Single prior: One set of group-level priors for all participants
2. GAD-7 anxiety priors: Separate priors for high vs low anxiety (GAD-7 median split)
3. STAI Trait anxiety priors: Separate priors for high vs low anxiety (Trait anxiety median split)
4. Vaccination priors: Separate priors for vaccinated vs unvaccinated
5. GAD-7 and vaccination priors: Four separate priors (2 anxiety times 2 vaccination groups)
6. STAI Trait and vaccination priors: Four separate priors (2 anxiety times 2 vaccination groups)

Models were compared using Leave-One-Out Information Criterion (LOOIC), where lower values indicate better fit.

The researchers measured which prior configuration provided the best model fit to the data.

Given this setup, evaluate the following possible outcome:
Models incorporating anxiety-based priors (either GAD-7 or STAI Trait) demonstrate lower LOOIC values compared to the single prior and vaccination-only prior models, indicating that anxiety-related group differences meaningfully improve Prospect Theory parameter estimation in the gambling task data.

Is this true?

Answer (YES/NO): NO